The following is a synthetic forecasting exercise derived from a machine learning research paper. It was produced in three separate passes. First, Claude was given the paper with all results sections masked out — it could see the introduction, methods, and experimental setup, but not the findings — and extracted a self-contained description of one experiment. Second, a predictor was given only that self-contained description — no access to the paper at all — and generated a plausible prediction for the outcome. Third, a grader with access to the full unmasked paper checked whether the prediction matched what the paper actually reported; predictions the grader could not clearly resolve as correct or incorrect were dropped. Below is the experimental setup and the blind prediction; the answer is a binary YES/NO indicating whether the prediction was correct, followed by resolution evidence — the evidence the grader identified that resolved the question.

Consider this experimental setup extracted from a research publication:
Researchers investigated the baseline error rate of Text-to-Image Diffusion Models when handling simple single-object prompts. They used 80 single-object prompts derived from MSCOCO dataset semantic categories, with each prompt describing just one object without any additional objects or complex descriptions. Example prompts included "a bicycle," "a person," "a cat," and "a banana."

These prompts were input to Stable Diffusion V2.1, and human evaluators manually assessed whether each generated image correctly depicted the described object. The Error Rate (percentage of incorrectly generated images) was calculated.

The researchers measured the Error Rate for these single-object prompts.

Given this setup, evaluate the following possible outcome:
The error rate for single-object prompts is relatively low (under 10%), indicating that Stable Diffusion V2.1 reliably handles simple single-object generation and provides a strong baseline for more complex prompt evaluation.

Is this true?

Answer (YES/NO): YES